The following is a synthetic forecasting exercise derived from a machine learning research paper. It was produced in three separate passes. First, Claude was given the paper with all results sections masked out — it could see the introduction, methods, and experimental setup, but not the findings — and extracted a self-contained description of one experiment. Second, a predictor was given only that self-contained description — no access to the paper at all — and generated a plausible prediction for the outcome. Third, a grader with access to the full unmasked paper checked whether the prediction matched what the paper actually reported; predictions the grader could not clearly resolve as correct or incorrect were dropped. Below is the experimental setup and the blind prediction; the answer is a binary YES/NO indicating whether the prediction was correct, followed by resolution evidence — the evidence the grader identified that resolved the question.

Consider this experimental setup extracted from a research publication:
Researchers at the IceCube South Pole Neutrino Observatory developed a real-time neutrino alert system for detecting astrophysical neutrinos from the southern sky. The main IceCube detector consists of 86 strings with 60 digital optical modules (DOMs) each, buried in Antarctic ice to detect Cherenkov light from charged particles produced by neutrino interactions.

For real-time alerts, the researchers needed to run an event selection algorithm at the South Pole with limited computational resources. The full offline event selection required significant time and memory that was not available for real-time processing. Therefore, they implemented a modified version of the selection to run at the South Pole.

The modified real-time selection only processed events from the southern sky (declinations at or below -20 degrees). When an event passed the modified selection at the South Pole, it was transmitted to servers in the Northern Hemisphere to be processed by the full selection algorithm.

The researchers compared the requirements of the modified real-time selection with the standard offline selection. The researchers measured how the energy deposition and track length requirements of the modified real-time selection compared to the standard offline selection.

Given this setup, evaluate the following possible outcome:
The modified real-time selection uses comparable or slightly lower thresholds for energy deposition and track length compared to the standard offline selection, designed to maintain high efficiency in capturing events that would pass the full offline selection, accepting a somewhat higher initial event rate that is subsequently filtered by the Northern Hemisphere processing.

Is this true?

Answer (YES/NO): NO